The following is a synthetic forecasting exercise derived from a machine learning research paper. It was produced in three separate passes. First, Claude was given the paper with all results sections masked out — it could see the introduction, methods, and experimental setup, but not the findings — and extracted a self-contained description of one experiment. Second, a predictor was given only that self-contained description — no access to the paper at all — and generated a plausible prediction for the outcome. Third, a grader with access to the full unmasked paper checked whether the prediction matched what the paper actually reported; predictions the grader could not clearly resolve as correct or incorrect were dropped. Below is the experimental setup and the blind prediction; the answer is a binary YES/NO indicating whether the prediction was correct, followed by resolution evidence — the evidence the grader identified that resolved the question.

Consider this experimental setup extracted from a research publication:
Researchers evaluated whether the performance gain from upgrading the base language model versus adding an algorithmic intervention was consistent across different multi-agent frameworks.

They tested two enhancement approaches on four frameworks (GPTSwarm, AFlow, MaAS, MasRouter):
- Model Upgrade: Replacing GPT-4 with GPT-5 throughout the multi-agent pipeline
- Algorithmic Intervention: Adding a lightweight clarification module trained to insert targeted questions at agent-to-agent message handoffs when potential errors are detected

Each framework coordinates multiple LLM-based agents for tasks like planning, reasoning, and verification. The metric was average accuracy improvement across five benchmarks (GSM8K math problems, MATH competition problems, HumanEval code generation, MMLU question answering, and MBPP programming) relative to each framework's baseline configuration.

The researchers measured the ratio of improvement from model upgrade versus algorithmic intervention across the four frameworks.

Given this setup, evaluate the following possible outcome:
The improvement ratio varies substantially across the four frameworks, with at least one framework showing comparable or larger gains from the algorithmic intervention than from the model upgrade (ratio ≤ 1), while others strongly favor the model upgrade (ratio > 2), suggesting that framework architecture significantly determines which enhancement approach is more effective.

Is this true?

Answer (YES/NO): NO